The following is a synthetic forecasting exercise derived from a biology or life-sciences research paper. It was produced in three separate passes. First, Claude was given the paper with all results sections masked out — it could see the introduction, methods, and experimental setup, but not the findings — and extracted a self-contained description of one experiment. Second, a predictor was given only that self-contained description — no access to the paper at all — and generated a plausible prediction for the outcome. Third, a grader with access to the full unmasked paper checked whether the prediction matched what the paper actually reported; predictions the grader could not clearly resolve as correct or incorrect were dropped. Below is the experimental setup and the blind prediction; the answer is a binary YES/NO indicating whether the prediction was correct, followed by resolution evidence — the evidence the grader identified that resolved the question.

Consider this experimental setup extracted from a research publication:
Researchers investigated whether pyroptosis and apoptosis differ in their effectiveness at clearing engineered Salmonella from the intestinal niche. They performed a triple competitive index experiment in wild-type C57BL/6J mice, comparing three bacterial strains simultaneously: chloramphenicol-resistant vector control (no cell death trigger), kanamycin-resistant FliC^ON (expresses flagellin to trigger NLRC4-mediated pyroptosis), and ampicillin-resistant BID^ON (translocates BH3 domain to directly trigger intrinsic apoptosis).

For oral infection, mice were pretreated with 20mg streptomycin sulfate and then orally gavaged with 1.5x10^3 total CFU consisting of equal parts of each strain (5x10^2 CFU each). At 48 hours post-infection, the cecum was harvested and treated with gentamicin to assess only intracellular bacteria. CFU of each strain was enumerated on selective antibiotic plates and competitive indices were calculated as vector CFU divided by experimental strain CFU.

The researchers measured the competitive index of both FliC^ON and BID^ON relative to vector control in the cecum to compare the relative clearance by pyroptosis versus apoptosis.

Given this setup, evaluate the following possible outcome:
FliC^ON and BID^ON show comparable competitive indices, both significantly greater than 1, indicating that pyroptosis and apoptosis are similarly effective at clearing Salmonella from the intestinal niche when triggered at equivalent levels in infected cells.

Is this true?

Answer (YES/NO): NO